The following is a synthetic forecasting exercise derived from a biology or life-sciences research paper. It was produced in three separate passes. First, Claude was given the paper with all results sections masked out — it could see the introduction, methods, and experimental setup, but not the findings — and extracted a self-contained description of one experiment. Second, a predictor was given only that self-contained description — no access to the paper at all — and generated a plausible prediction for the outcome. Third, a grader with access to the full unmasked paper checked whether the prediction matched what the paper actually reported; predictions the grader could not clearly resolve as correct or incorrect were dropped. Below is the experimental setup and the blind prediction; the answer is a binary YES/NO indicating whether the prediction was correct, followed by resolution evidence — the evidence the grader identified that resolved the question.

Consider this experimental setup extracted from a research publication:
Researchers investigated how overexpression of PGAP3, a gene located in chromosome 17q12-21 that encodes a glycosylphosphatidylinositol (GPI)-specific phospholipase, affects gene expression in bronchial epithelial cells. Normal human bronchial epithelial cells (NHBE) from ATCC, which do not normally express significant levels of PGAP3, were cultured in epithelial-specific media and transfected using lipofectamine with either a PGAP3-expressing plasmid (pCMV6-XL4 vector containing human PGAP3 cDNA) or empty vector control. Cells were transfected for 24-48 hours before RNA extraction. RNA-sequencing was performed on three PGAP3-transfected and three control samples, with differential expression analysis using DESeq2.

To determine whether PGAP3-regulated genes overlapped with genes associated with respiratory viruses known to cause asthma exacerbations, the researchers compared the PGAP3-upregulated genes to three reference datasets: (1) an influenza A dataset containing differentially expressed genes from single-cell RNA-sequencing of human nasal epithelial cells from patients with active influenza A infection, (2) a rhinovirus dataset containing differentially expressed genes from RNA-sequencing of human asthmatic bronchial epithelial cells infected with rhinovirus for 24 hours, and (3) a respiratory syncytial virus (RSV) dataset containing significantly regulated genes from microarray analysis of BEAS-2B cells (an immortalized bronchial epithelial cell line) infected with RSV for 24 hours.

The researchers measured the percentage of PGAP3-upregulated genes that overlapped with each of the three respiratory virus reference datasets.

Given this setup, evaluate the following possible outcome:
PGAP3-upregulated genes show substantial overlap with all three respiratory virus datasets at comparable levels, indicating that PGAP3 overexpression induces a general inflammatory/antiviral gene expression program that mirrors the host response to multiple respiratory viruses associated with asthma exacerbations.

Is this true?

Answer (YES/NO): NO